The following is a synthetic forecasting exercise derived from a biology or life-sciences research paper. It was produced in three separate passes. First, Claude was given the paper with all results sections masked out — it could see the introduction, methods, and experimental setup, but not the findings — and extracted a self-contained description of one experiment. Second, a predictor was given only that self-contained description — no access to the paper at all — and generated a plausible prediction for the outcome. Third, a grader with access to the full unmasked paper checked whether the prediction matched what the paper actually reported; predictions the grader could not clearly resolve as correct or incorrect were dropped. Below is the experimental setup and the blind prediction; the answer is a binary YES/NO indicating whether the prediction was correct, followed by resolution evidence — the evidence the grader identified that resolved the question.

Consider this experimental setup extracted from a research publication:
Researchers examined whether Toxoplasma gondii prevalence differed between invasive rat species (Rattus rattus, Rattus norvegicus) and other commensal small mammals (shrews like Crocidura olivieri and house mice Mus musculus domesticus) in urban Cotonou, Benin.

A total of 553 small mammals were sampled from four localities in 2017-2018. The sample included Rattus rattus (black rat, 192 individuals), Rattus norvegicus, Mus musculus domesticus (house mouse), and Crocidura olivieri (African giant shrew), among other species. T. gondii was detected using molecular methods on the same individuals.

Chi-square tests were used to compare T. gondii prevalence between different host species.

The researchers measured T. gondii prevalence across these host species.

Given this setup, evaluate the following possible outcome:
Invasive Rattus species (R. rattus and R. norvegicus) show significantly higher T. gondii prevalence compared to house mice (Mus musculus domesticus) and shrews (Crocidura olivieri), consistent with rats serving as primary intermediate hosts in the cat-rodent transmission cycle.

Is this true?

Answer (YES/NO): NO